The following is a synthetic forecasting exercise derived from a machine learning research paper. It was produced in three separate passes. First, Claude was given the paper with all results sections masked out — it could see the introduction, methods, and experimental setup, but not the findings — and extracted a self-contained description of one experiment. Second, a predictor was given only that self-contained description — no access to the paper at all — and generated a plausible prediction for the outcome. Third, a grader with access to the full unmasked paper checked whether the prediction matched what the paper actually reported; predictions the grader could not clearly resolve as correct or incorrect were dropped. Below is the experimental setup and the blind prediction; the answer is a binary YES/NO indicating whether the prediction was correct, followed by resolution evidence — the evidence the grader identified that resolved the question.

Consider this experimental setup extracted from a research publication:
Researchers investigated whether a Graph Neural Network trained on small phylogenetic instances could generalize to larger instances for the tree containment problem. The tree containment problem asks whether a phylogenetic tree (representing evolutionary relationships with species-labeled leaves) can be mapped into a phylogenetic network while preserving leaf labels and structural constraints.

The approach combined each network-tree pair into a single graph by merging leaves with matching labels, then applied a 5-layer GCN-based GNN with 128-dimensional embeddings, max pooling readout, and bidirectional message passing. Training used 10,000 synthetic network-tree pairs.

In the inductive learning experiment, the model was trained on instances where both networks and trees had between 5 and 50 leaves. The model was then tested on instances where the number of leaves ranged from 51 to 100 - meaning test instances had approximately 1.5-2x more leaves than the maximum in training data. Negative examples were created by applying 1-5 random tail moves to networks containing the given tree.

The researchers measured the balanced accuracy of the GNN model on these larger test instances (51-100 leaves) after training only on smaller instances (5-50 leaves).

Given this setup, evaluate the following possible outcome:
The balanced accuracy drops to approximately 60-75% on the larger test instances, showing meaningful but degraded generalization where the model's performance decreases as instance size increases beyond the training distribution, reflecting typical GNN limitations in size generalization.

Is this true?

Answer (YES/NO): NO